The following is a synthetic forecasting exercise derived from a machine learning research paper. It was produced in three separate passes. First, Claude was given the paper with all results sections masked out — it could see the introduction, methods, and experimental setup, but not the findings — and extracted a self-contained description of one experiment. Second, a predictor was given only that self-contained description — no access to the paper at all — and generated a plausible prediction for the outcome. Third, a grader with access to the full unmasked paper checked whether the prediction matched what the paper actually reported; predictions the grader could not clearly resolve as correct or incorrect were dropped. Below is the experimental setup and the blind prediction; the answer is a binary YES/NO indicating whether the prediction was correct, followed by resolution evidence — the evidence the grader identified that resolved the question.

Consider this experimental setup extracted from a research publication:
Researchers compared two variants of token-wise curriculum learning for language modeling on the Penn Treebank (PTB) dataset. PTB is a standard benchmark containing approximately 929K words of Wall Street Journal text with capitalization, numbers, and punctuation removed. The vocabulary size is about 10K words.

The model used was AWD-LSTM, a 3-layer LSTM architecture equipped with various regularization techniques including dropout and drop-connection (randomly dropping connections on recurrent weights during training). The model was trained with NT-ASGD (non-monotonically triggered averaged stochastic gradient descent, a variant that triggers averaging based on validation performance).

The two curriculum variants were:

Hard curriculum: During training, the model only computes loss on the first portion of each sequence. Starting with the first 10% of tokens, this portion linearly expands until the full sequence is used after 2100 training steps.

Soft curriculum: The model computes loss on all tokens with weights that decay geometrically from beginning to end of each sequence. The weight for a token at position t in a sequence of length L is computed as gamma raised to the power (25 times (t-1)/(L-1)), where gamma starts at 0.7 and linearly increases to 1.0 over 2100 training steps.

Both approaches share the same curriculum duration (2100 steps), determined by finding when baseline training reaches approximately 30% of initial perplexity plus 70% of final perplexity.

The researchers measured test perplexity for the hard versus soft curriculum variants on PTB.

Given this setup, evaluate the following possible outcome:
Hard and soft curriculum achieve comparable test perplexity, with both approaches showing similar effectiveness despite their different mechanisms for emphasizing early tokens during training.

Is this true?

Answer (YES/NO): NO